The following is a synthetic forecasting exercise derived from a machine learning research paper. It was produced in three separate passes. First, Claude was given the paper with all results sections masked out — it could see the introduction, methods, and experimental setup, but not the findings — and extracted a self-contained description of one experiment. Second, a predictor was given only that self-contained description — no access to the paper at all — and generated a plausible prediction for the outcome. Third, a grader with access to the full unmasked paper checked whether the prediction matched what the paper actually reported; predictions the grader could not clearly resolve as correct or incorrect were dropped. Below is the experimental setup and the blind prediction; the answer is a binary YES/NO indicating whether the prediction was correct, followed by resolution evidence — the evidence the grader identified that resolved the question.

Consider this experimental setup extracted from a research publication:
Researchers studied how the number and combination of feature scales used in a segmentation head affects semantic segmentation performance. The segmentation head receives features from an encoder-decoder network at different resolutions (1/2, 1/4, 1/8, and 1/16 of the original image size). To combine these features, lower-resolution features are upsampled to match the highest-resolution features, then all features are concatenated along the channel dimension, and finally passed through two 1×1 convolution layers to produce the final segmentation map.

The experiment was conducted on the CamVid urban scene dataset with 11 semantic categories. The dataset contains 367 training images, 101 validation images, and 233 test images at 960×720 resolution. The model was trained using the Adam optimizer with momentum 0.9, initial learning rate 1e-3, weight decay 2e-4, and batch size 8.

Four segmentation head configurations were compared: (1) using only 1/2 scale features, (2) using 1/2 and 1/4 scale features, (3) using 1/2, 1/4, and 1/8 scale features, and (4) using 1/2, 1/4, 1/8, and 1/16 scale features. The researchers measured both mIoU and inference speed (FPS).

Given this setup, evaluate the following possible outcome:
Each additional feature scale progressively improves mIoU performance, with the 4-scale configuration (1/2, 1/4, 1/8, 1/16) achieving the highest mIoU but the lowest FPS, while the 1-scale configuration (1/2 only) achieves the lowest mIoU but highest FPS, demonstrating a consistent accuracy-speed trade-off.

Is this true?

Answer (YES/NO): NO